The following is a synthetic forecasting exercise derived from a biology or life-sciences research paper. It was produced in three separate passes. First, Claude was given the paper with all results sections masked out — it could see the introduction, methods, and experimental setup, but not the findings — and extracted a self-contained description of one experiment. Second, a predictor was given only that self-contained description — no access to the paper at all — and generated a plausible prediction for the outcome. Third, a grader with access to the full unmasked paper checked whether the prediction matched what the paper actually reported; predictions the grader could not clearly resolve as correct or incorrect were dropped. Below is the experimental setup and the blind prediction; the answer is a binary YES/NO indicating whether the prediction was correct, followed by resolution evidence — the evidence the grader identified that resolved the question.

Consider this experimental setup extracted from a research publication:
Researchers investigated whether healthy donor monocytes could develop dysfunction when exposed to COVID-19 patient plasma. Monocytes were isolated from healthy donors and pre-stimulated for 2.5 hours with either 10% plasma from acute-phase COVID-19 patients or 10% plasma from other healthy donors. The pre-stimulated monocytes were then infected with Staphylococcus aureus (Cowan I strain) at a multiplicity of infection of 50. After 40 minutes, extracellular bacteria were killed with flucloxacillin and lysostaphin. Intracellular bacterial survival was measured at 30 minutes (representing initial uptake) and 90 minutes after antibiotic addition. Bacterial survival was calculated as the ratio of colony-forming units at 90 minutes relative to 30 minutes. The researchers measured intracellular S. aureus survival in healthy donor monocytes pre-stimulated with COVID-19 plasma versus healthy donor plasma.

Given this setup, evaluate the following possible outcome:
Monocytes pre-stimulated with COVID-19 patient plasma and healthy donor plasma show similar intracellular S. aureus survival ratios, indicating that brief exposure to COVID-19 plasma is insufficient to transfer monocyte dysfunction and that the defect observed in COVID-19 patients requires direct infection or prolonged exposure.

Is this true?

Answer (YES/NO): NO